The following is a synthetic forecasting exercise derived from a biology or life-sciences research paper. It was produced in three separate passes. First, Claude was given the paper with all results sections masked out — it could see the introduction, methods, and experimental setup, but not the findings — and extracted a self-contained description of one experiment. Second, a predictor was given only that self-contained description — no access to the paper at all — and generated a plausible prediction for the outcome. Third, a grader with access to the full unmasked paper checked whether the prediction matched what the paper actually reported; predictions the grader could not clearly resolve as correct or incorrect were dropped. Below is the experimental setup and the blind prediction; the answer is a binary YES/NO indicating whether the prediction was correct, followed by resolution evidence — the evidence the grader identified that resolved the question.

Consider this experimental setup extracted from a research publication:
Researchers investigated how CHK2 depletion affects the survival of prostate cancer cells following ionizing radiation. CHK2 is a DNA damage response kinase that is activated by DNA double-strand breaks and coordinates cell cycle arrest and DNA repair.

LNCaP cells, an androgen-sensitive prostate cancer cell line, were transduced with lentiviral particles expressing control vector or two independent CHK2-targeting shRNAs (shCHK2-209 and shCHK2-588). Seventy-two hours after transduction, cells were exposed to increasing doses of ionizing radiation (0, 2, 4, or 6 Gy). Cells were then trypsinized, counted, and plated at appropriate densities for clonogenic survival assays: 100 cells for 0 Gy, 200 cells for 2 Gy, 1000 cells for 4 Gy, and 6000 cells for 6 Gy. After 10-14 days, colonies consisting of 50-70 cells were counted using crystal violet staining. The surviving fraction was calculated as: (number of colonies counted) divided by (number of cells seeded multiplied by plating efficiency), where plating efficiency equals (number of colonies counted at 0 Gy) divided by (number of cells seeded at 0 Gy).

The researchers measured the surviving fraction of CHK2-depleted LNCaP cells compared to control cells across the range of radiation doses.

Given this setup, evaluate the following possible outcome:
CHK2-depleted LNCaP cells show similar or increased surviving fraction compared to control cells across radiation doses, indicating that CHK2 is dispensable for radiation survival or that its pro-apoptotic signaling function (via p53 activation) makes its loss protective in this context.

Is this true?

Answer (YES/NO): YES